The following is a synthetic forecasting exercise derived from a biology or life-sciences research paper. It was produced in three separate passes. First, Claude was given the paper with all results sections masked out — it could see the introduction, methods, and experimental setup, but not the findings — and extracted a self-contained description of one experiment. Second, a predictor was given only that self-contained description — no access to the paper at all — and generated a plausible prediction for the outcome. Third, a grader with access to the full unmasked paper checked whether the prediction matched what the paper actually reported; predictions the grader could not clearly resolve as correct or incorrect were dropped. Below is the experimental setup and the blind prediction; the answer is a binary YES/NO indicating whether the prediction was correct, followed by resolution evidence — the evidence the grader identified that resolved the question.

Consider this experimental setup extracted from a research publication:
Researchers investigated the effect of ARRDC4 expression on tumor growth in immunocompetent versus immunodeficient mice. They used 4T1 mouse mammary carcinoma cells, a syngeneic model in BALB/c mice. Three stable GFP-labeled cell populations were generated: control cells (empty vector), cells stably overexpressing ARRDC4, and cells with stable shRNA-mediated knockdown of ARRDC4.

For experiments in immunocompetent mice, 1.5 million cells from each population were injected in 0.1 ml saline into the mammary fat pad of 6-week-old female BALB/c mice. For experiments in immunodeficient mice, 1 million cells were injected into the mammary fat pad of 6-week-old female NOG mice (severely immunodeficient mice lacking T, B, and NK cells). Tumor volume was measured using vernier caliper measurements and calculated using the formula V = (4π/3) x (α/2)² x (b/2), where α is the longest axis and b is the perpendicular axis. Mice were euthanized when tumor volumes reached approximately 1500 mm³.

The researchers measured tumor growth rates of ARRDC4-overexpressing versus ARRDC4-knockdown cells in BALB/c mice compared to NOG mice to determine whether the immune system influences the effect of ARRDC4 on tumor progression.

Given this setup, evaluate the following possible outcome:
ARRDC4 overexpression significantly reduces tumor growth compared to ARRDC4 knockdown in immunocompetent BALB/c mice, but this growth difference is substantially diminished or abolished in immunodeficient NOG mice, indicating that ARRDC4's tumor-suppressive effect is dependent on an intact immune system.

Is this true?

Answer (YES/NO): YES